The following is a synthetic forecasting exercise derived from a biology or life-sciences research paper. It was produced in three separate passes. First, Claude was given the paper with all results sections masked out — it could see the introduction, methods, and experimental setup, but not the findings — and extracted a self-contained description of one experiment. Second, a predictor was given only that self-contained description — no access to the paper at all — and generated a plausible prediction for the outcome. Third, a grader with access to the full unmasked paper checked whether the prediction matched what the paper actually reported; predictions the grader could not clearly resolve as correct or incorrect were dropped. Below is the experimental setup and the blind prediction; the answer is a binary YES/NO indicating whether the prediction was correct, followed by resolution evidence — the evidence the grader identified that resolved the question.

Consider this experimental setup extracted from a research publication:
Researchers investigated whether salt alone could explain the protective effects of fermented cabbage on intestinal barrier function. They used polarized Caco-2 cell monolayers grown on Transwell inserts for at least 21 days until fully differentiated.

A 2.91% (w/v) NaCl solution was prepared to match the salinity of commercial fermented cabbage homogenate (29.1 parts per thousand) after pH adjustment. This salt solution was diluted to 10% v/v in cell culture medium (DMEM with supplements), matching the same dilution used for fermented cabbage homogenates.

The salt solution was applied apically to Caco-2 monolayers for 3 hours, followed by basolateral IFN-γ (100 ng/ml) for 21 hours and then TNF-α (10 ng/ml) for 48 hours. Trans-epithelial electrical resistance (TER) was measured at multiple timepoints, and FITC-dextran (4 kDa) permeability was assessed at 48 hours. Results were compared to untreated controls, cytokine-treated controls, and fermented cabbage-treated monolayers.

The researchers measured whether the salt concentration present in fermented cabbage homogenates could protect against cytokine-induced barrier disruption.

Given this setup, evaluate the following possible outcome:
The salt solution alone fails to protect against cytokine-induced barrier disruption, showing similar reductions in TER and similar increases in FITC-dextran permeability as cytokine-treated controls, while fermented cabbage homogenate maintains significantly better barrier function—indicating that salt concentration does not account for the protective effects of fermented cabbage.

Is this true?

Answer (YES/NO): NO